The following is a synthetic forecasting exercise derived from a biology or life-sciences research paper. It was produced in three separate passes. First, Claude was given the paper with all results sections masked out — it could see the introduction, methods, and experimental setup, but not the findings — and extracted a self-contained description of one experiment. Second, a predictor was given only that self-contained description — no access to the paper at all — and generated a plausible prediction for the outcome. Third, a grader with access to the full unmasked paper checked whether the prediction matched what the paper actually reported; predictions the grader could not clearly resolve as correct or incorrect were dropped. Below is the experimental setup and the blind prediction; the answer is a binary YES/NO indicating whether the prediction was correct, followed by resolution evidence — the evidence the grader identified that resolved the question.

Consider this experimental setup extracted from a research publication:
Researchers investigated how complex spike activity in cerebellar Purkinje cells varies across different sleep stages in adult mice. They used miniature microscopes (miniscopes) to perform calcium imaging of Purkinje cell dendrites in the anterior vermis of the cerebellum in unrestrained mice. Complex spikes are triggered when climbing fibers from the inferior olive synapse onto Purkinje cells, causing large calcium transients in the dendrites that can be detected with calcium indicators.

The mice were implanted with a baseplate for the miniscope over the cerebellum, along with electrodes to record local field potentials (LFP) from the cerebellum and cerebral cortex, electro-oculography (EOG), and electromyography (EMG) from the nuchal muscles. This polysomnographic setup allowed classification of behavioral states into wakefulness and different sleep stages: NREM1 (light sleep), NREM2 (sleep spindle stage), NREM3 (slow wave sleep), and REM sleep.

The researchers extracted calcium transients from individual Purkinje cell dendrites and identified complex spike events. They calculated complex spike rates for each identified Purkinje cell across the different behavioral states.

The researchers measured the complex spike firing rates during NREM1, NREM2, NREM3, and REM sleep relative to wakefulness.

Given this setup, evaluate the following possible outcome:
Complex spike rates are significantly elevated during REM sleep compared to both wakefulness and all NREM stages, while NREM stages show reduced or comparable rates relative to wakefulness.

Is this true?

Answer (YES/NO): NO